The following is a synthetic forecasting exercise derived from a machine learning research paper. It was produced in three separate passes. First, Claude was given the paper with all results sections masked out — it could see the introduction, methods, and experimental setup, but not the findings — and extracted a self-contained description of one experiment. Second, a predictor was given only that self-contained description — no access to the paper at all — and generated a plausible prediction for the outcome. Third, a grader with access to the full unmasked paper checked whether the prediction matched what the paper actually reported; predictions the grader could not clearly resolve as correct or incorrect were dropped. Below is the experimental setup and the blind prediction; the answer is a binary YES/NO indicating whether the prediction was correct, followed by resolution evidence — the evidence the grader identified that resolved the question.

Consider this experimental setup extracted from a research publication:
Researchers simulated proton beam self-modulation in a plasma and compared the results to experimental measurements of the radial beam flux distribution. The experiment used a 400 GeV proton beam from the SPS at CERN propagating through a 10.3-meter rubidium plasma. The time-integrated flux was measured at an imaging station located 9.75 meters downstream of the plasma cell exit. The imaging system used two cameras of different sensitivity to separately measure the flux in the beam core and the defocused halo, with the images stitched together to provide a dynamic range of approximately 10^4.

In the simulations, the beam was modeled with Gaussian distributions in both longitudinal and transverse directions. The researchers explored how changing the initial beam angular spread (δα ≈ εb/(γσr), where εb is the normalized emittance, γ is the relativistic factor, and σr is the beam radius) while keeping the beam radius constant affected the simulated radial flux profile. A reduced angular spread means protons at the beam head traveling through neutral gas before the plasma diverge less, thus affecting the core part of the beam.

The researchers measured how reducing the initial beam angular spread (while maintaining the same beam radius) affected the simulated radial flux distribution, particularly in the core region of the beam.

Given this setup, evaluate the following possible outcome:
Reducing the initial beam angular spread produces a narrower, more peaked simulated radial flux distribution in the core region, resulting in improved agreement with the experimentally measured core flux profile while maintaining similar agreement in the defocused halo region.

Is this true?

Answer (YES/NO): NO